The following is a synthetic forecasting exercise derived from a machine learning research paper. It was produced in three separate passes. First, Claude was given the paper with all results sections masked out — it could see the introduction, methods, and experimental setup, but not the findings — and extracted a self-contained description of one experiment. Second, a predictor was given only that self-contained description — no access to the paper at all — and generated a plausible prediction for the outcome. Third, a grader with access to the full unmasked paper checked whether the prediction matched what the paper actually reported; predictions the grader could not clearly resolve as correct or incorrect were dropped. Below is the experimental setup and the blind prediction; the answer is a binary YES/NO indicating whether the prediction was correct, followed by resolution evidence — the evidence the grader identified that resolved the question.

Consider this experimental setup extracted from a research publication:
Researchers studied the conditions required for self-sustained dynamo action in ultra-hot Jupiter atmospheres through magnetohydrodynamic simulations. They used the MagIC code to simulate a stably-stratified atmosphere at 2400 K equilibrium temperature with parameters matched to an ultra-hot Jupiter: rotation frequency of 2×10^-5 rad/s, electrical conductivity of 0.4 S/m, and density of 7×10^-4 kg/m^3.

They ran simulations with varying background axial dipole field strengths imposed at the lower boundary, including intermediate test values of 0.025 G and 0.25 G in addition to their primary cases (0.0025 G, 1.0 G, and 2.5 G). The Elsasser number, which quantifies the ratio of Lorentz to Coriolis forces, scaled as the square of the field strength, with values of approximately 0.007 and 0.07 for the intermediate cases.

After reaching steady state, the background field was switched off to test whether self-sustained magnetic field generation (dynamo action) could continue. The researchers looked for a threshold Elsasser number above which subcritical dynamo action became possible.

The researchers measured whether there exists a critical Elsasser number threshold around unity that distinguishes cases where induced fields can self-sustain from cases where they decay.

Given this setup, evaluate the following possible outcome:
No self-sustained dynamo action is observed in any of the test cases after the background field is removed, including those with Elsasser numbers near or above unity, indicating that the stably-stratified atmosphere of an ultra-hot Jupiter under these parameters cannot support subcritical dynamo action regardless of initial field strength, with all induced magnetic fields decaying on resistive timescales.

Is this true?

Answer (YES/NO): NO